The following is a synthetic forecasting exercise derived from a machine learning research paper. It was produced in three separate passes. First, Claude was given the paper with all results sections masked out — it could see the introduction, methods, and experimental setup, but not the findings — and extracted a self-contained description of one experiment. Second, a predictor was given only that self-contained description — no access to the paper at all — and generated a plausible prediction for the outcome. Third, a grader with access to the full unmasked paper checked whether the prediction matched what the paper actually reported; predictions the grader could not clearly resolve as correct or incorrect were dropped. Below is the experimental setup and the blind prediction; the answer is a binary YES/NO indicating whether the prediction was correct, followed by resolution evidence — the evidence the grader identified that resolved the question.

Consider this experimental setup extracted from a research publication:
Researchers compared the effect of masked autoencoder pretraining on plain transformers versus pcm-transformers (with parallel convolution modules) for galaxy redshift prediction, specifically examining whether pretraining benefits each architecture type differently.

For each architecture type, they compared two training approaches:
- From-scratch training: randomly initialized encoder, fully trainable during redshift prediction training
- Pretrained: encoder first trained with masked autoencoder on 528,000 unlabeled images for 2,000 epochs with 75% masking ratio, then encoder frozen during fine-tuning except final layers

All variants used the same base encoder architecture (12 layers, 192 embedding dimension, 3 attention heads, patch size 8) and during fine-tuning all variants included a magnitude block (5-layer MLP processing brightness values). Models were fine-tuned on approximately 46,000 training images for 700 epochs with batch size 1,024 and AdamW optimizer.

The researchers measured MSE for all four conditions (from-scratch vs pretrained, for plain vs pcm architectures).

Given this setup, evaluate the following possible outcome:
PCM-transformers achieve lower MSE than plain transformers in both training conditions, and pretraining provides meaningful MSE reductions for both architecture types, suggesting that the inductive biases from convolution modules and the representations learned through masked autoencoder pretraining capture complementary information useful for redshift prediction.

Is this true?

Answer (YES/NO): NO